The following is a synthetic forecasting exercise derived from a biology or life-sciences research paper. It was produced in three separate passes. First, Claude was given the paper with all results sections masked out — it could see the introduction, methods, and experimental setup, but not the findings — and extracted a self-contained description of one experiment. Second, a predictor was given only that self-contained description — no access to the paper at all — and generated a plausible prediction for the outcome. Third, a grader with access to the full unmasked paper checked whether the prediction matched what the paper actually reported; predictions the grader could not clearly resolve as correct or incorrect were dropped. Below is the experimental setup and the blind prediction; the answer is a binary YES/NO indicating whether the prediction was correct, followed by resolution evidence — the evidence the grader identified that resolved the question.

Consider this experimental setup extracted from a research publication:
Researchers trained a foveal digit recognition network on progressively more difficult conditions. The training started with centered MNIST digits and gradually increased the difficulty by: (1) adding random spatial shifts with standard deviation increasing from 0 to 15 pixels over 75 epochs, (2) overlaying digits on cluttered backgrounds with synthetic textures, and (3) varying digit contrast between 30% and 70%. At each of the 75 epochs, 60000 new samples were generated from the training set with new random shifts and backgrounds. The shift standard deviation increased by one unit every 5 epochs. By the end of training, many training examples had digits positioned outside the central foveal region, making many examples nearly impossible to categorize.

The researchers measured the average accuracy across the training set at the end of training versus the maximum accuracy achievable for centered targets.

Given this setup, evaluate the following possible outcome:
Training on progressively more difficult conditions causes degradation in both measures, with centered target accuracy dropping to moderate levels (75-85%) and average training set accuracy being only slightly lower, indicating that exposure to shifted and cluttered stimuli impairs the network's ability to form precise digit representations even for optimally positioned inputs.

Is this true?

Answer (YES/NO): NO